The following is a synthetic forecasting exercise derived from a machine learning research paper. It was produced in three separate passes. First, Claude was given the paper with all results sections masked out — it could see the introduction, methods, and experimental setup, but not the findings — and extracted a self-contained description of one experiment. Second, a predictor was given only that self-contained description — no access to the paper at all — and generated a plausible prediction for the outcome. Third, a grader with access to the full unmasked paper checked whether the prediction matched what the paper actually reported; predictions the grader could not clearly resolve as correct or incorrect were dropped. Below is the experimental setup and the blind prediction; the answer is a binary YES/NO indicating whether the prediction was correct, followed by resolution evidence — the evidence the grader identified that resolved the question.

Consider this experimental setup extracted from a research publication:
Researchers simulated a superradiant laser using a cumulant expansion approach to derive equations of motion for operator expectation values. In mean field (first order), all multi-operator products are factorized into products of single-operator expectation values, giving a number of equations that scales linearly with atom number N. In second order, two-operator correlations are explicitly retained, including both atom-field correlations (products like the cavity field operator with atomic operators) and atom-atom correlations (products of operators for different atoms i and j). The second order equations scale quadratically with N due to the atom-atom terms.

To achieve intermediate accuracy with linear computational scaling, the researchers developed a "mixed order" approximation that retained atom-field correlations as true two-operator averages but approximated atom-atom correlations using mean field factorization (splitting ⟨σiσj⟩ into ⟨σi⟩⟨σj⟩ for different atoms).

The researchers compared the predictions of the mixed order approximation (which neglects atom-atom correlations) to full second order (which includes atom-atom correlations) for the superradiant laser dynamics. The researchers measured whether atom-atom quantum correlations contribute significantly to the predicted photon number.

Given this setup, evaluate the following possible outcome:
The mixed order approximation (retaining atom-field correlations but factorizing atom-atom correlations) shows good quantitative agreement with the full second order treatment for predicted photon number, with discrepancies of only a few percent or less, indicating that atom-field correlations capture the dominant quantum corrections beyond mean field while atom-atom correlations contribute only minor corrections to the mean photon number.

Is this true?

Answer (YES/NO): NO